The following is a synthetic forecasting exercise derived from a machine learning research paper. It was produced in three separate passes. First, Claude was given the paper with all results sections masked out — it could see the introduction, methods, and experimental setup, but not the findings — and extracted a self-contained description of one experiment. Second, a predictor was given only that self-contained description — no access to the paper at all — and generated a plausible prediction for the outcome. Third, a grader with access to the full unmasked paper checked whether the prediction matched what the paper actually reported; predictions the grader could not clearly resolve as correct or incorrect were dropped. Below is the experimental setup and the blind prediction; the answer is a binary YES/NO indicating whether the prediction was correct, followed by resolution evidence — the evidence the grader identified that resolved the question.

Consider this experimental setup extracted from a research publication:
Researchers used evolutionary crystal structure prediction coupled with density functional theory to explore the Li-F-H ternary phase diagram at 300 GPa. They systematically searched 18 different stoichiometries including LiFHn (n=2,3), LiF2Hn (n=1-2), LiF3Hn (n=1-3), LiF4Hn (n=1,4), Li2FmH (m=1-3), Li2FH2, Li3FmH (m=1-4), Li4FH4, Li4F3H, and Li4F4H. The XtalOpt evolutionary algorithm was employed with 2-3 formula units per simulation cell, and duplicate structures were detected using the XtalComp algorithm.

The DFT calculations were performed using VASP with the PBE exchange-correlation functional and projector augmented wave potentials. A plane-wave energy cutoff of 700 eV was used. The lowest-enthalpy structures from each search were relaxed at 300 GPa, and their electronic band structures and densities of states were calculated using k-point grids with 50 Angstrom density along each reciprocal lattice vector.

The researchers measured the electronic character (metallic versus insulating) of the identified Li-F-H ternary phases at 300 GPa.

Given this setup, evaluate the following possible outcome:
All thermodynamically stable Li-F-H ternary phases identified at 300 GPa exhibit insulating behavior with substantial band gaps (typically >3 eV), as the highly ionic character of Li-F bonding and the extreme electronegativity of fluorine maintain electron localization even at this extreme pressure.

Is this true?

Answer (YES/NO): NO